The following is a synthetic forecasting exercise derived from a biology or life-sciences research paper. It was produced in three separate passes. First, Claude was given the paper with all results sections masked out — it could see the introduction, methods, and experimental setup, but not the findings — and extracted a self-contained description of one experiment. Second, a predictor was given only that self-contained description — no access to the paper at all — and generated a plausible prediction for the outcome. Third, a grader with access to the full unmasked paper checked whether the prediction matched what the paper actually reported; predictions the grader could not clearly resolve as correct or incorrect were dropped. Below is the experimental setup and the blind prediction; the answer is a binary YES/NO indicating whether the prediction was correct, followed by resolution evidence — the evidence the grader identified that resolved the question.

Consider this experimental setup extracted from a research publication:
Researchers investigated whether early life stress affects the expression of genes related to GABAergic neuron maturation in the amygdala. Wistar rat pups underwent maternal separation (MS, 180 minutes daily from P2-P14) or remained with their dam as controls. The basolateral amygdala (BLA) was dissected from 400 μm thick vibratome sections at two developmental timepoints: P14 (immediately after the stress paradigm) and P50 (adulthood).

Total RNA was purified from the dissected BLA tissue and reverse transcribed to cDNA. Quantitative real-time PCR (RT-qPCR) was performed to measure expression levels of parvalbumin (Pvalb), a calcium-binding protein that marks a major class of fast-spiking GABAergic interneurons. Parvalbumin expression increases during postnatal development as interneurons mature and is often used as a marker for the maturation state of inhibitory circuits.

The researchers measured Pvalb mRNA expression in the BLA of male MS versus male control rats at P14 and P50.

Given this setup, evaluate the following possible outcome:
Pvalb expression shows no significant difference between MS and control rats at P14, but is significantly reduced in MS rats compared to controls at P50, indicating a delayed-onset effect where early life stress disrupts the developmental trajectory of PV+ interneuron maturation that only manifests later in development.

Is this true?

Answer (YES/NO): NO